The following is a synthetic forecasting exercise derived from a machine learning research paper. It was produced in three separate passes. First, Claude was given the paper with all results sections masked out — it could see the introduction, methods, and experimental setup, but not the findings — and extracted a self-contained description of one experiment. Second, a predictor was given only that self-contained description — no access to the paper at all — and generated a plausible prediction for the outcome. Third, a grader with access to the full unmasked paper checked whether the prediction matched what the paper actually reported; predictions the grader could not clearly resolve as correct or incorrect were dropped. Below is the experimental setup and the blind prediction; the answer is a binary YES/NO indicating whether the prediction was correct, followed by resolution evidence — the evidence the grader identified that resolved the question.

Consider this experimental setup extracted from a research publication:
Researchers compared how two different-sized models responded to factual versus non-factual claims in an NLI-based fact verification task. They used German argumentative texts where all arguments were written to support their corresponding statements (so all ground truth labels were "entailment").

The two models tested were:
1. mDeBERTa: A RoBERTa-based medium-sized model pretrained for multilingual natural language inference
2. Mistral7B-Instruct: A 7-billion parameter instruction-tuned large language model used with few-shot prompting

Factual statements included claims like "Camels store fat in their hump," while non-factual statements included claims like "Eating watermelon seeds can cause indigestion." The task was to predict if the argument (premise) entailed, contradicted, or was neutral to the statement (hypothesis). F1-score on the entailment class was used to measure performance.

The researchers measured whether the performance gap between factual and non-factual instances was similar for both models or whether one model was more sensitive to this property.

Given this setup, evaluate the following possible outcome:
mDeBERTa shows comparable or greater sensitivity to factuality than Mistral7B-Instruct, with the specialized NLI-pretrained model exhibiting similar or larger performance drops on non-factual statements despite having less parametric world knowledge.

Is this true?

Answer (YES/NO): YES